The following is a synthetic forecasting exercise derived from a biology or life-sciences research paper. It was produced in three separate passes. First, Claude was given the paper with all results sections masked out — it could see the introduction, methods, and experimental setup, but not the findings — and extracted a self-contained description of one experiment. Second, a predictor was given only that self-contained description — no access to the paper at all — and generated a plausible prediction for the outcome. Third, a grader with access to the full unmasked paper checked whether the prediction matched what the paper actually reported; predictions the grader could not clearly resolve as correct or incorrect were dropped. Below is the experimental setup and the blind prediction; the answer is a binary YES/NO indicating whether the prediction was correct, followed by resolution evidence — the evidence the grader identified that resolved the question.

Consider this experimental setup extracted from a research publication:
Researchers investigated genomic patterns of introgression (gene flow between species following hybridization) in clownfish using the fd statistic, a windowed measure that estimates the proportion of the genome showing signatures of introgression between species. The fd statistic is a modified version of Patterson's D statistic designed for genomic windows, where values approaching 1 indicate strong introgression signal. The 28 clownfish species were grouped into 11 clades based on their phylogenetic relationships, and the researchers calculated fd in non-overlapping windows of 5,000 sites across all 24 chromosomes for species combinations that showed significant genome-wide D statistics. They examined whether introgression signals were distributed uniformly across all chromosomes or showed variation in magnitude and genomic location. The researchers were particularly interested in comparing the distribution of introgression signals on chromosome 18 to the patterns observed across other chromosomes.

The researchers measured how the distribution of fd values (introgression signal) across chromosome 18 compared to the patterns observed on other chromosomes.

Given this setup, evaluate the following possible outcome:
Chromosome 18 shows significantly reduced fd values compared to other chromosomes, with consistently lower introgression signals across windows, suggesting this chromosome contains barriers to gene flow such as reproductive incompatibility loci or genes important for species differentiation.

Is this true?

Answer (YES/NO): NO